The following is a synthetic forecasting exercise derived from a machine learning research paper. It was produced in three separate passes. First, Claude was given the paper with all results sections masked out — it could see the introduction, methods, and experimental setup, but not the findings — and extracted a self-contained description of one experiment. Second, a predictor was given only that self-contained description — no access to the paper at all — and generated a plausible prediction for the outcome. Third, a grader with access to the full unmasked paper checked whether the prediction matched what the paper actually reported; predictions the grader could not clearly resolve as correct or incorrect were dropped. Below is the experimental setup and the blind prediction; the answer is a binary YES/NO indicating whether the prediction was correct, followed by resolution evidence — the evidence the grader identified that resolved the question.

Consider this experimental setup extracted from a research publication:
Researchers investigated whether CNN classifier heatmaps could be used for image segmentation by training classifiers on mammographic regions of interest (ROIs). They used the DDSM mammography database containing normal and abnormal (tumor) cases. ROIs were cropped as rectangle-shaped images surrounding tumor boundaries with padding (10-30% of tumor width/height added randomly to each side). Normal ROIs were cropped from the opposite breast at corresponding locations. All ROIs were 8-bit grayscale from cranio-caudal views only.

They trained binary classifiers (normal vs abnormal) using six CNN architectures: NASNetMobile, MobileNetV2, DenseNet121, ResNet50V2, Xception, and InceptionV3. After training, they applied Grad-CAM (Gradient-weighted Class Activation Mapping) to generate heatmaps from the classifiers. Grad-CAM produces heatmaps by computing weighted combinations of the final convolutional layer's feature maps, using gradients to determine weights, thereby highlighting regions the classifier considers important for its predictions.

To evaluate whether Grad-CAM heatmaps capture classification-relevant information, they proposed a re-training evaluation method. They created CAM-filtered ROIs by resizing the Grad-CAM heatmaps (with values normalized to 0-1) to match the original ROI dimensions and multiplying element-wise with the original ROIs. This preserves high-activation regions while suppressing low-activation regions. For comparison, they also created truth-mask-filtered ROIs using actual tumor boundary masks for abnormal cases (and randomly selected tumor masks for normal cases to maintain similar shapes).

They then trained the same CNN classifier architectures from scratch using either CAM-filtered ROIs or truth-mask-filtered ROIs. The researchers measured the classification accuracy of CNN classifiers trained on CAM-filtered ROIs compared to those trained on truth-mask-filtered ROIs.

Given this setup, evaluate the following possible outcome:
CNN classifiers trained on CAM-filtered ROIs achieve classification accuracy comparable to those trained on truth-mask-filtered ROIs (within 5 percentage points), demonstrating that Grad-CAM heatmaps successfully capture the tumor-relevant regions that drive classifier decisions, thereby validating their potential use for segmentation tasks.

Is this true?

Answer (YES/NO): NO